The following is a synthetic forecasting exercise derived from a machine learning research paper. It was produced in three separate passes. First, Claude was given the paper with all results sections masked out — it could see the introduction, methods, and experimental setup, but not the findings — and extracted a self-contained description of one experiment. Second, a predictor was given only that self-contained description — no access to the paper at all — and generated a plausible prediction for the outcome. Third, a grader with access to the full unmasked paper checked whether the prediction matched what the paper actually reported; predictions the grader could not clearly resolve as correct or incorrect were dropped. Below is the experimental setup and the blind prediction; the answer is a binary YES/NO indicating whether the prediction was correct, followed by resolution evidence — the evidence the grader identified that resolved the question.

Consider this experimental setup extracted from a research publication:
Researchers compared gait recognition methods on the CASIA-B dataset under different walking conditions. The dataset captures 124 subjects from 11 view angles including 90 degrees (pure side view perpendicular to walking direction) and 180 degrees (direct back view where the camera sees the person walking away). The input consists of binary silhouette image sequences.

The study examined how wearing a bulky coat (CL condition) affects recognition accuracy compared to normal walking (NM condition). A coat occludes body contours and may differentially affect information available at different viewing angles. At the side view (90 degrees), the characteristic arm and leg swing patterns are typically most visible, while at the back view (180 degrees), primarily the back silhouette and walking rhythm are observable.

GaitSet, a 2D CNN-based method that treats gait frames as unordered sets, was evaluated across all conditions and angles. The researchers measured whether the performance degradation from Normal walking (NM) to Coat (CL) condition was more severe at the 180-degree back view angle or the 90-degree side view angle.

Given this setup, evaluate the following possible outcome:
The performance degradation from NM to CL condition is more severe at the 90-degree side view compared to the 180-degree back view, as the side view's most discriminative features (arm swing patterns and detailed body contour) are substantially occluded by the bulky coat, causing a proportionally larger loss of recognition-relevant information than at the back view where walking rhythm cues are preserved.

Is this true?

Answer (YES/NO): NO